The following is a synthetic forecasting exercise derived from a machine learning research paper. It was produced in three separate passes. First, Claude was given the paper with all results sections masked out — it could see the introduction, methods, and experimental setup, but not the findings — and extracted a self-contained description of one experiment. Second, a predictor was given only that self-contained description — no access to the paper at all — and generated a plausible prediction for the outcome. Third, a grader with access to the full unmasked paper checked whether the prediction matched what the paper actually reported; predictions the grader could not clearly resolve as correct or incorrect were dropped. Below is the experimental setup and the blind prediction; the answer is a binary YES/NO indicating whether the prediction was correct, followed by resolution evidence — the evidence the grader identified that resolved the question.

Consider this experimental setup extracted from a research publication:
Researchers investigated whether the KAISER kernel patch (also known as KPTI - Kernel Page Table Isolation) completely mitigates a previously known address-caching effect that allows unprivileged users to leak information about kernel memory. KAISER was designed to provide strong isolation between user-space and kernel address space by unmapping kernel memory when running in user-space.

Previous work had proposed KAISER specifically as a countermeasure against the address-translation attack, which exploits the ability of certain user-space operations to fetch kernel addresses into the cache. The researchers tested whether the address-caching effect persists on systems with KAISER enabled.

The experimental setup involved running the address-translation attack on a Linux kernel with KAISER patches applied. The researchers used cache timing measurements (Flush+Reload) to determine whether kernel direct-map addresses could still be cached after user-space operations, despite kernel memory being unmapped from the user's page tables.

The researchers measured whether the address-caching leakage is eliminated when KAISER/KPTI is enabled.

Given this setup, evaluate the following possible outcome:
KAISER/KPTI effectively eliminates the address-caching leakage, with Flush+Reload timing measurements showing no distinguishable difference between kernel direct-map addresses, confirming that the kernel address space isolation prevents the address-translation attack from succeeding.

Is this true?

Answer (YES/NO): NO